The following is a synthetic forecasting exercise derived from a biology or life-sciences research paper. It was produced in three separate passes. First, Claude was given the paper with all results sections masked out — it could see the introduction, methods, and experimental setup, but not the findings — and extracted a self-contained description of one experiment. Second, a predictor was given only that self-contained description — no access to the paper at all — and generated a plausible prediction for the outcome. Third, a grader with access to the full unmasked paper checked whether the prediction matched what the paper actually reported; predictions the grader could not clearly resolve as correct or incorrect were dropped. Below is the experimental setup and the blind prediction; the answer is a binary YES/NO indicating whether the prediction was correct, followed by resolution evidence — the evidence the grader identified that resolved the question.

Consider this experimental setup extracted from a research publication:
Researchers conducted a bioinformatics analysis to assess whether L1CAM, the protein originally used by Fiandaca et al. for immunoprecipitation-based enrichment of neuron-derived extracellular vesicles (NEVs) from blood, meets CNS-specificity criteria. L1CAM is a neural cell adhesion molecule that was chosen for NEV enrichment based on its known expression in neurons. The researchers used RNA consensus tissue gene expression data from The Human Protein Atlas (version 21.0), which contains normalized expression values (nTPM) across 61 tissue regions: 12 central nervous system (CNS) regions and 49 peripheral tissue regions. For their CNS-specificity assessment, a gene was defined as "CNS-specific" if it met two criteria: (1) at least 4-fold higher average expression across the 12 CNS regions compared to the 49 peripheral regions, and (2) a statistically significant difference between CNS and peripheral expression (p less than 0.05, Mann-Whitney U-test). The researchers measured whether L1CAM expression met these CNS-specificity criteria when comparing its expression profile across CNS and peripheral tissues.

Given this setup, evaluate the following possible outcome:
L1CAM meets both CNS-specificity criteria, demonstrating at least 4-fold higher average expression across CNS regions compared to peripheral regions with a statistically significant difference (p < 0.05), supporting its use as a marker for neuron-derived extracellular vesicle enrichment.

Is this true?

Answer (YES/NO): YES